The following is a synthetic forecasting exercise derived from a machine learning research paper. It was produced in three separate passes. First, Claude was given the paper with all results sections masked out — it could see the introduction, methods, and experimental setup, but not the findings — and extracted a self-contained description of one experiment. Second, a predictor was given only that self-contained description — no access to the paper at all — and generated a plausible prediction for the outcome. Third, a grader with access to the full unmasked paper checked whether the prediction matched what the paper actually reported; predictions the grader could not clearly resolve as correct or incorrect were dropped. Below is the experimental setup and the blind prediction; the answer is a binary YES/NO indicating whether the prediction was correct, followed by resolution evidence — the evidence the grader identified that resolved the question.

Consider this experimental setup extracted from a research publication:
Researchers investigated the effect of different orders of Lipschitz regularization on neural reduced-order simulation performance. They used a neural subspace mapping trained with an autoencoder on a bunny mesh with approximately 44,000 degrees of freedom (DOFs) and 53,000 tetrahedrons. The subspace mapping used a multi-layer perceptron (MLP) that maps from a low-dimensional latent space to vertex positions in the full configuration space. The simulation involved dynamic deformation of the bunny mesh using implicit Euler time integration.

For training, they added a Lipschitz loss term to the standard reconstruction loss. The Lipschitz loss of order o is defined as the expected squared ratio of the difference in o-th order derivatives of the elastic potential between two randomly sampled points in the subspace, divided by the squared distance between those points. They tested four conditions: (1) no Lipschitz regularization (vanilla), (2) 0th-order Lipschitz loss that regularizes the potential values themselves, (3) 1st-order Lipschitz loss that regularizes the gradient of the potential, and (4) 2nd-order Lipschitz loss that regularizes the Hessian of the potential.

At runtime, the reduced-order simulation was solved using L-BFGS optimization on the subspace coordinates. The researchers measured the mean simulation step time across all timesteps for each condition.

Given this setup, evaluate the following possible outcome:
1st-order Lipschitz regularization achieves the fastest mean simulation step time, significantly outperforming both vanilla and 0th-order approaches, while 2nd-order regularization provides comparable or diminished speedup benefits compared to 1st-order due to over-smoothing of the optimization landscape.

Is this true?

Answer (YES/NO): NO